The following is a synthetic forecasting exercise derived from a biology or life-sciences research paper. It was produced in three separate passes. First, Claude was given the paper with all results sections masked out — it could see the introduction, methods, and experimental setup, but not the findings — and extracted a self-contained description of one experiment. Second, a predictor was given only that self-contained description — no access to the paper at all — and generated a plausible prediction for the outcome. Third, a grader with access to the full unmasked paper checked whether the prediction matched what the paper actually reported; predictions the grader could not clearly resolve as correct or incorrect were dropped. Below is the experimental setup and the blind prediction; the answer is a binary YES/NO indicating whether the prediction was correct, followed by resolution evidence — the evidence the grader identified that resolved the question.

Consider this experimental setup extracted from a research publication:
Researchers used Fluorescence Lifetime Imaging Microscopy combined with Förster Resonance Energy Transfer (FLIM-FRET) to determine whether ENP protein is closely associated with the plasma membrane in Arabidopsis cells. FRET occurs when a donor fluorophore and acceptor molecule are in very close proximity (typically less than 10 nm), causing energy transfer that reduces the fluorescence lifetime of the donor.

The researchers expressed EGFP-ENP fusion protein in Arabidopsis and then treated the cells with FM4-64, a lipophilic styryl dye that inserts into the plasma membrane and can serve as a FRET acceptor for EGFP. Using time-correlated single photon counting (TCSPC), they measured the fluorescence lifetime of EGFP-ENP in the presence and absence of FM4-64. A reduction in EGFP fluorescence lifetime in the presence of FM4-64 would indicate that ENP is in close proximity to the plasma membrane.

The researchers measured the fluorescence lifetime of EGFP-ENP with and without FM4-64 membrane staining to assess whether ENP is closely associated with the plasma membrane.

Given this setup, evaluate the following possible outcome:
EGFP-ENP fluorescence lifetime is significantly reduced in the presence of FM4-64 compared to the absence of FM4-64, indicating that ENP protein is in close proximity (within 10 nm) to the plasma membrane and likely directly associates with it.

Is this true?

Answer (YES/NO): YES